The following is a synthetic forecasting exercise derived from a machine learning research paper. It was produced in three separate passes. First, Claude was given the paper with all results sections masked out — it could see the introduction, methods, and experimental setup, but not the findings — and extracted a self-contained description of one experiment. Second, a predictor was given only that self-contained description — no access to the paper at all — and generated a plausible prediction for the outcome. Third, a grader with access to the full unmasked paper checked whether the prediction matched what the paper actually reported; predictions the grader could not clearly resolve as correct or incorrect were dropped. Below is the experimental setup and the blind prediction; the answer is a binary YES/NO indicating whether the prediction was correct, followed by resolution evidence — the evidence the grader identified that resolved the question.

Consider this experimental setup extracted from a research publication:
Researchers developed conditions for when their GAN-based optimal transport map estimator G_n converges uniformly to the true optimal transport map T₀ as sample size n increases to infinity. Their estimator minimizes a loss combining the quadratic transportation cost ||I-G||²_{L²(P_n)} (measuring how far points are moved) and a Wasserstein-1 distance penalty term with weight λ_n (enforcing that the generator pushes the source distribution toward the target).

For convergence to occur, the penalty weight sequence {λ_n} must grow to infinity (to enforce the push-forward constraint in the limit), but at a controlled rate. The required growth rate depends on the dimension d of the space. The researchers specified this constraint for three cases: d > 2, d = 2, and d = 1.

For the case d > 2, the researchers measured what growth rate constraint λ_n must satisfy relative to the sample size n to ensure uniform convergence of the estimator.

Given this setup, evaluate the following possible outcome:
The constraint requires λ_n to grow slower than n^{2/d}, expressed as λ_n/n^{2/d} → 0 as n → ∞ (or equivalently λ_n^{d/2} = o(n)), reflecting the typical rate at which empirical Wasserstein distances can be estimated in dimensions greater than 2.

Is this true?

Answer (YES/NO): NO